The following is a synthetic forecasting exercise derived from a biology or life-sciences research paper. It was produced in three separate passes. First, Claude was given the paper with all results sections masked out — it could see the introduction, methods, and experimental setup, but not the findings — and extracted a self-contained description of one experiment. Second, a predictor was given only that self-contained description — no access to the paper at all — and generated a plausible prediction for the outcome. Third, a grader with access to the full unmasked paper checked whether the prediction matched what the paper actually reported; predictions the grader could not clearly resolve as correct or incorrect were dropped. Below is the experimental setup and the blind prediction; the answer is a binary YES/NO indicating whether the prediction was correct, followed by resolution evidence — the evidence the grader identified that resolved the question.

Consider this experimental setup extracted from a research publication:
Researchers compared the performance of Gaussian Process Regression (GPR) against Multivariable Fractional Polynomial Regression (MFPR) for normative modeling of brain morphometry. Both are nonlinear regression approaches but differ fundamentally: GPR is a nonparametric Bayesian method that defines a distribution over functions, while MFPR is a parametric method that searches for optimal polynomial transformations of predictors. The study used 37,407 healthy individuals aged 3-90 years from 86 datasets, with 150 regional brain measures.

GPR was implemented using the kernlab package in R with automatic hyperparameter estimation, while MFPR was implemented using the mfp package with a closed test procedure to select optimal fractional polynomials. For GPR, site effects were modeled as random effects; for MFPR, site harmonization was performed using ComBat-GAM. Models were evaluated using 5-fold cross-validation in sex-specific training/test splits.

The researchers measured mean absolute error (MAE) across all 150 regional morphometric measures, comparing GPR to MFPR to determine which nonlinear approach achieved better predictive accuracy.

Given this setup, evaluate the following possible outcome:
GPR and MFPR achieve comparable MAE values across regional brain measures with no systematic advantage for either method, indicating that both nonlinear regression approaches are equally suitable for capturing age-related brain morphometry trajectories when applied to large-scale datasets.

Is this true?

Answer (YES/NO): NO